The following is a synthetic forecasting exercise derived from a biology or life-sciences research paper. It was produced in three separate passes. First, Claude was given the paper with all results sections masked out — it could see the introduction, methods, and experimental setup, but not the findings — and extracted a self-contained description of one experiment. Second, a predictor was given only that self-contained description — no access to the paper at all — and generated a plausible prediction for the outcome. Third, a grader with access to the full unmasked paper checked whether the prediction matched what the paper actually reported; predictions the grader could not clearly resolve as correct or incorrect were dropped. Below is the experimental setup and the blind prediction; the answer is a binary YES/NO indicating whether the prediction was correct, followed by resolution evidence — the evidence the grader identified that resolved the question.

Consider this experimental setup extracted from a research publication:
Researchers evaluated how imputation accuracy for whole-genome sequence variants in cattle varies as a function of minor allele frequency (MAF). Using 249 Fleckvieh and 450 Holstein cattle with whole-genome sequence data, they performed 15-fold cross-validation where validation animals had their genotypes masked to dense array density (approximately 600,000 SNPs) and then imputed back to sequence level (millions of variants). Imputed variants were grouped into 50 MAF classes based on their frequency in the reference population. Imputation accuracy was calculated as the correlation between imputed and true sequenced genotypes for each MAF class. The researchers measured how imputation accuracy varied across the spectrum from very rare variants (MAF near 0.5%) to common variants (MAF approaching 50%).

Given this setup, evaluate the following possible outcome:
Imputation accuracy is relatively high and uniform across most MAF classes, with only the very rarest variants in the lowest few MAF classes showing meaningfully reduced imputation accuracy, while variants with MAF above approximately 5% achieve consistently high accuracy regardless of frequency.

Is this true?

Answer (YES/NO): NO